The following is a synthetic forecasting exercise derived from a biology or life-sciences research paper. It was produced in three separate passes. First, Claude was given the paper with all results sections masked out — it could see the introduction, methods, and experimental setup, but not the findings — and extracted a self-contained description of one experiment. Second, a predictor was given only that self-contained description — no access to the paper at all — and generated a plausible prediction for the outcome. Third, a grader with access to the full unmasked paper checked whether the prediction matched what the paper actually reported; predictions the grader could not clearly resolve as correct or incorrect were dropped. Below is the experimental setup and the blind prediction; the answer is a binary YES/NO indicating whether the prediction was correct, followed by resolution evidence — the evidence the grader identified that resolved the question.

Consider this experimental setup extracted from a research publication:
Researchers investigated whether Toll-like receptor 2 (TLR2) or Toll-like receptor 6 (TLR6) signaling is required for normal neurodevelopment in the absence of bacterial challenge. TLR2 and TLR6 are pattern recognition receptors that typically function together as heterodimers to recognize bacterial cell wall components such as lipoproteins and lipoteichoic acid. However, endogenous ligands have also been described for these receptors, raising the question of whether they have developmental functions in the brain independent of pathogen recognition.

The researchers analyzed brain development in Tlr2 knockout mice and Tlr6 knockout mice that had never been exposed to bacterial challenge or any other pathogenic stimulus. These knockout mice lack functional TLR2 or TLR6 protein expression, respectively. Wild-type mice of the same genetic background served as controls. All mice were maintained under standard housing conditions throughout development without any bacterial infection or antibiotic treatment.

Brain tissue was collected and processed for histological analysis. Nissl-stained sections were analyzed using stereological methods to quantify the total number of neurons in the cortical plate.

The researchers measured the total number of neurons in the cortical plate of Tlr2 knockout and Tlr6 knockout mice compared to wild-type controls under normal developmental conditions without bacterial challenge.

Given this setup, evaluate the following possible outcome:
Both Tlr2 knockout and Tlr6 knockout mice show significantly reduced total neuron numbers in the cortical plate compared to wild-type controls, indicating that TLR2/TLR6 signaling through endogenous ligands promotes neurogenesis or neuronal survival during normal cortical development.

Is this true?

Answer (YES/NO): NO